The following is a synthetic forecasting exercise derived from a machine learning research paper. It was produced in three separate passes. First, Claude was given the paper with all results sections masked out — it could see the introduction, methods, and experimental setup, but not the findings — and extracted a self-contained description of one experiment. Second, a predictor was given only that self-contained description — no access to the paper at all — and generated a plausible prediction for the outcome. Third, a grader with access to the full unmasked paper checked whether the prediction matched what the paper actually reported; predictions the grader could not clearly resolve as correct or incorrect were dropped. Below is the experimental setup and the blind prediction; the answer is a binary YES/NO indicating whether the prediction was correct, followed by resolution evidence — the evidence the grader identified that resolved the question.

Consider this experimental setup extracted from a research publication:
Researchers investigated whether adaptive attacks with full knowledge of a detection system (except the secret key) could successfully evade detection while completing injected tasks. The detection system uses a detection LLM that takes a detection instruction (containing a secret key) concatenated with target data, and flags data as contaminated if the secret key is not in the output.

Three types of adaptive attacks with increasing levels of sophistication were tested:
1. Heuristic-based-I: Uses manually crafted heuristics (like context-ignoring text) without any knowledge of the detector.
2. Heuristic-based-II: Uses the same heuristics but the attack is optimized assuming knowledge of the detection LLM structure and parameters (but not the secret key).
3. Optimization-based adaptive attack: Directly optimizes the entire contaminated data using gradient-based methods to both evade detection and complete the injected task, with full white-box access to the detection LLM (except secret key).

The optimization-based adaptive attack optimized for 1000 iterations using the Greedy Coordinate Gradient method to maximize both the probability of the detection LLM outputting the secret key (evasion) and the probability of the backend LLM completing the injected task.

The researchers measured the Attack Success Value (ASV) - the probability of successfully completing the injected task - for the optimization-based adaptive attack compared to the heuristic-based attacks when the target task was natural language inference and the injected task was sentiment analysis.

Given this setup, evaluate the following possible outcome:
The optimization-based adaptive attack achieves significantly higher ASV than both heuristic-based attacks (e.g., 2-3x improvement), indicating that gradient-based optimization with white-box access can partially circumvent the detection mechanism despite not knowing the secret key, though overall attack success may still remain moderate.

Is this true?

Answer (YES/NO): NO